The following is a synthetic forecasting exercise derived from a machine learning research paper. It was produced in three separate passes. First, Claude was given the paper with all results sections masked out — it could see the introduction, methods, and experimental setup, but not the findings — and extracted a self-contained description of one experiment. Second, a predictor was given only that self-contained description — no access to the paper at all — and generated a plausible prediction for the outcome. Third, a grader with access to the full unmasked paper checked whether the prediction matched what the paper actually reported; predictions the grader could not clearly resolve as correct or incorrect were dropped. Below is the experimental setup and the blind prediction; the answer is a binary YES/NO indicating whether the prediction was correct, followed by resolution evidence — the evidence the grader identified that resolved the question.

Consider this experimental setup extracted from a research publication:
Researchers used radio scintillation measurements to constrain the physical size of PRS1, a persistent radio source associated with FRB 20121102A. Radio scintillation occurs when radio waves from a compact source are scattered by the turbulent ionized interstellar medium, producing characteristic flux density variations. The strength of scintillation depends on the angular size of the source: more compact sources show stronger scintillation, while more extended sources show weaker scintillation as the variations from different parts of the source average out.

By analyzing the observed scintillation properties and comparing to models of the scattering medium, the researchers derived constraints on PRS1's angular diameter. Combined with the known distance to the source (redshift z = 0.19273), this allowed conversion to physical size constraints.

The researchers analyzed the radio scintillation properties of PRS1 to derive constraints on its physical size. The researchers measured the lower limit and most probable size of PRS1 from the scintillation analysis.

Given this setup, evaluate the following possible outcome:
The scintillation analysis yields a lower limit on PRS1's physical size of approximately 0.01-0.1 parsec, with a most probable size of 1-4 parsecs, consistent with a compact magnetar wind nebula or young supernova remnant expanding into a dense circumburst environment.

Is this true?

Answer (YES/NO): NO